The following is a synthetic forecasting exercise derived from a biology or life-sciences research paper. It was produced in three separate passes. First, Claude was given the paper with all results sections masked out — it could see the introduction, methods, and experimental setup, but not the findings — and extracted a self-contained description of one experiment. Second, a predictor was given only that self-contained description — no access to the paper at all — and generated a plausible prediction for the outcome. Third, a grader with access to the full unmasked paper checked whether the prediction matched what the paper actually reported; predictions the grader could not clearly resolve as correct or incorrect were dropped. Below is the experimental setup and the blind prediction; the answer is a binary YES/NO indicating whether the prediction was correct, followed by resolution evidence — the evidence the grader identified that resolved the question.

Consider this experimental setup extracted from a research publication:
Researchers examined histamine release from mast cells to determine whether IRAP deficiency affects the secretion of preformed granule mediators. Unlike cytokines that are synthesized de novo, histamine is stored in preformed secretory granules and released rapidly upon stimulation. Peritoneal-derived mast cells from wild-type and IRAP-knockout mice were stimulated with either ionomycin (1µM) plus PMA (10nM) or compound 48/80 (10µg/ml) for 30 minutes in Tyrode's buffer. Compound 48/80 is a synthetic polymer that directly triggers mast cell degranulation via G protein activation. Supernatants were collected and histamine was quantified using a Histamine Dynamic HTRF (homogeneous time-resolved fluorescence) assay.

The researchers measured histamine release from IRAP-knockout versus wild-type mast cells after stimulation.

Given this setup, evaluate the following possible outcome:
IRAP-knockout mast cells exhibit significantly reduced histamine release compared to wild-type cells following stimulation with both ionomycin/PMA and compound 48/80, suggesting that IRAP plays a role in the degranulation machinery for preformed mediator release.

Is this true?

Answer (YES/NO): NO